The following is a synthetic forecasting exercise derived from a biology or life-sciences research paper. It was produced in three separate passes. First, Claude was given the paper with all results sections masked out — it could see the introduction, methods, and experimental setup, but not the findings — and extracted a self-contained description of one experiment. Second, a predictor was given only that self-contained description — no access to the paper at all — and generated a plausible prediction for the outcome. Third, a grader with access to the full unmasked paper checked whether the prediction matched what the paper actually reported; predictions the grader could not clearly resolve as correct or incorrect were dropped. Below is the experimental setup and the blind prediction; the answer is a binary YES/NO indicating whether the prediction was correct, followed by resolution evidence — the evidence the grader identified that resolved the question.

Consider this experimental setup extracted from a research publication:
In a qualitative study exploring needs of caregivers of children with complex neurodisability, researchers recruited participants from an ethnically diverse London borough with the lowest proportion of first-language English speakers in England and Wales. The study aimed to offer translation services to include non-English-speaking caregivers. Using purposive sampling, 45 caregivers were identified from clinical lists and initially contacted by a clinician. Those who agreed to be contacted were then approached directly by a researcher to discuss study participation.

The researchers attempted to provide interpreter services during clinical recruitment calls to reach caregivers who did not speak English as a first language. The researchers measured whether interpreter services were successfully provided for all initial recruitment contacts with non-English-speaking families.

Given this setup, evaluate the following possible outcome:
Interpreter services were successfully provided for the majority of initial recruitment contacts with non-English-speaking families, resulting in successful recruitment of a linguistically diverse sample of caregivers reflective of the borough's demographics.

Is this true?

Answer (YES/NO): NO